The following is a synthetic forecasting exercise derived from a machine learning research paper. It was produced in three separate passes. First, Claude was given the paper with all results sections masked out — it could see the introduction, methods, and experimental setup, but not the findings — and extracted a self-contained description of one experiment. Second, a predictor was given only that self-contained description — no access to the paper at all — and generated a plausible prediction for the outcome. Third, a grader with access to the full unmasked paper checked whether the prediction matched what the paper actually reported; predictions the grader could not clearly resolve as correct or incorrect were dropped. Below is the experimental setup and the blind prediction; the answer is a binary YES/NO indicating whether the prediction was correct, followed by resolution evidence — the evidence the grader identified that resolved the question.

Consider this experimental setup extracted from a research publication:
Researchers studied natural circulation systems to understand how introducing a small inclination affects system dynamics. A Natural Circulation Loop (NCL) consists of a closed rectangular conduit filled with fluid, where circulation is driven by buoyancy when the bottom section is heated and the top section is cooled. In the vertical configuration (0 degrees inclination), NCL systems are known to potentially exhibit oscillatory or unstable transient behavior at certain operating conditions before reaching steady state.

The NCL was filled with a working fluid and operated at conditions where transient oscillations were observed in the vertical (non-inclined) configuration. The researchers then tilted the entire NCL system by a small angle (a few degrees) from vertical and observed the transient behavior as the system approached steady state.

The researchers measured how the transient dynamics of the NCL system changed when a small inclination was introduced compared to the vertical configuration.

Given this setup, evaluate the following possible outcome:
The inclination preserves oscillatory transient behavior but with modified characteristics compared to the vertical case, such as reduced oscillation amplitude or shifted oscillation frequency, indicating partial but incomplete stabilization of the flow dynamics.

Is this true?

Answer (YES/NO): NO